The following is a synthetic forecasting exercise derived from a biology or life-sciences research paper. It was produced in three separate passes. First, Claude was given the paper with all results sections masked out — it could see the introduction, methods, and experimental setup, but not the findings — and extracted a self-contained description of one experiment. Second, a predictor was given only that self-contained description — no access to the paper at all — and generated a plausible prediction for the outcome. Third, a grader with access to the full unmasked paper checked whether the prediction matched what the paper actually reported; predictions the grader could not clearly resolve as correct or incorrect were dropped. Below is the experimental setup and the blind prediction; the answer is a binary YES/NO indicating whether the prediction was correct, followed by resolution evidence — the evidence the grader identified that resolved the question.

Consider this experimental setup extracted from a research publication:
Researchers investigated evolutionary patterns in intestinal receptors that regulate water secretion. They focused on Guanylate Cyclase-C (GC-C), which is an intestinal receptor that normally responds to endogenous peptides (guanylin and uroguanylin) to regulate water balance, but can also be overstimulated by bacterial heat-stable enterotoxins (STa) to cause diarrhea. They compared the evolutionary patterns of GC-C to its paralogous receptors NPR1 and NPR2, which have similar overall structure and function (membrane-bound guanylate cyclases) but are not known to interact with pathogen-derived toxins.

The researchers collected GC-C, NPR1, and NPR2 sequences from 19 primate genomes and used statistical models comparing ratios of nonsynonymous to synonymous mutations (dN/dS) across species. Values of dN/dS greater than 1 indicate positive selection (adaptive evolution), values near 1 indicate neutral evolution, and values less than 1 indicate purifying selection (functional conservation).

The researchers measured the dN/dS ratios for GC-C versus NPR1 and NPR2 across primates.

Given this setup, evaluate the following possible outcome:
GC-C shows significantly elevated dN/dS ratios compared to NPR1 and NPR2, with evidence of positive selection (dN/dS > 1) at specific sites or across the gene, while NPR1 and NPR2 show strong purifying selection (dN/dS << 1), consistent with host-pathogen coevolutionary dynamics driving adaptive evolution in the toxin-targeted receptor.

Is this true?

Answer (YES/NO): YES